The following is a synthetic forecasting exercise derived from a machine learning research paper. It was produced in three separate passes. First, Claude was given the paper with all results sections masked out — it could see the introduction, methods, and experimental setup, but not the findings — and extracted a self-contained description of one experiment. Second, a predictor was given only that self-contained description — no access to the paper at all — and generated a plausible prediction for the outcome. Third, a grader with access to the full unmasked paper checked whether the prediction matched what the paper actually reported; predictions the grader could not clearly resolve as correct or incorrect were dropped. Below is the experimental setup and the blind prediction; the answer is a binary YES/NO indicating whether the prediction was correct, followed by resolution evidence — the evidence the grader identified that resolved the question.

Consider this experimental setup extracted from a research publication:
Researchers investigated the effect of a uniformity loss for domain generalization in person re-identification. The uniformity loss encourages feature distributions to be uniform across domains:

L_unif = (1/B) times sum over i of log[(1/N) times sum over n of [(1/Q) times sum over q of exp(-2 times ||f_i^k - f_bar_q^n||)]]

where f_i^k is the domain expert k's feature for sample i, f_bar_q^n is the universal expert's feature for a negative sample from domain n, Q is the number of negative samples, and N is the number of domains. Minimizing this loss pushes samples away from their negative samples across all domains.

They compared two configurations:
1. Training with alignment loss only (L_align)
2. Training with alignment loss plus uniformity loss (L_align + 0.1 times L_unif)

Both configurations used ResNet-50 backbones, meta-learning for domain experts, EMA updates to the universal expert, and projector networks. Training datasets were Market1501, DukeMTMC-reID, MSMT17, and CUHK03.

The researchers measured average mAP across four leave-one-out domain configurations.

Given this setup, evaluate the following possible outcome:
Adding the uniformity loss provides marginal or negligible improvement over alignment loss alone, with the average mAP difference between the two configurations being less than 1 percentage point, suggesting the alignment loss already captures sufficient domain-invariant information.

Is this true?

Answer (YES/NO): NO